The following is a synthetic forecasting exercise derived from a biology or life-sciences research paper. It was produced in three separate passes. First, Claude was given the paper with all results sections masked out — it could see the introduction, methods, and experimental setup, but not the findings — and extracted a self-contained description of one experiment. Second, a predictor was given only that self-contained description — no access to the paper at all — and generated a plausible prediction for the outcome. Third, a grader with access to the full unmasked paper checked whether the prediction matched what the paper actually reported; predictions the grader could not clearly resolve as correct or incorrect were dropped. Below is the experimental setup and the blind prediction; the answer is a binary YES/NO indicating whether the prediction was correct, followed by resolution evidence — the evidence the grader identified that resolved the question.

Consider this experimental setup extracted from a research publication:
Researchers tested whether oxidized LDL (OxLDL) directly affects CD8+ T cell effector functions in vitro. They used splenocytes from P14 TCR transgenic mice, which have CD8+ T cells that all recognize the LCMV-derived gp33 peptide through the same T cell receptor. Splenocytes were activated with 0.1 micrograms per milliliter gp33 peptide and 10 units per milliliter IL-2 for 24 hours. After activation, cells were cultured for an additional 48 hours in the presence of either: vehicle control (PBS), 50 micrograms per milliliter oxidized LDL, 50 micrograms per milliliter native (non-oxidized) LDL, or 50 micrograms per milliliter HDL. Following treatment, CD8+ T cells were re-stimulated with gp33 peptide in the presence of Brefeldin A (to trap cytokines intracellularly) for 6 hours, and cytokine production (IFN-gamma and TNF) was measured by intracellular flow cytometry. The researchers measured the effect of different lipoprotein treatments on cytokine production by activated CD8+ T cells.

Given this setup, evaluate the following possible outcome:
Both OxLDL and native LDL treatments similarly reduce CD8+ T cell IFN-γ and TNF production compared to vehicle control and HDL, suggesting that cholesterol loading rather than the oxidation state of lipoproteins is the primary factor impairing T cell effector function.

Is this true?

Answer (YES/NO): NO